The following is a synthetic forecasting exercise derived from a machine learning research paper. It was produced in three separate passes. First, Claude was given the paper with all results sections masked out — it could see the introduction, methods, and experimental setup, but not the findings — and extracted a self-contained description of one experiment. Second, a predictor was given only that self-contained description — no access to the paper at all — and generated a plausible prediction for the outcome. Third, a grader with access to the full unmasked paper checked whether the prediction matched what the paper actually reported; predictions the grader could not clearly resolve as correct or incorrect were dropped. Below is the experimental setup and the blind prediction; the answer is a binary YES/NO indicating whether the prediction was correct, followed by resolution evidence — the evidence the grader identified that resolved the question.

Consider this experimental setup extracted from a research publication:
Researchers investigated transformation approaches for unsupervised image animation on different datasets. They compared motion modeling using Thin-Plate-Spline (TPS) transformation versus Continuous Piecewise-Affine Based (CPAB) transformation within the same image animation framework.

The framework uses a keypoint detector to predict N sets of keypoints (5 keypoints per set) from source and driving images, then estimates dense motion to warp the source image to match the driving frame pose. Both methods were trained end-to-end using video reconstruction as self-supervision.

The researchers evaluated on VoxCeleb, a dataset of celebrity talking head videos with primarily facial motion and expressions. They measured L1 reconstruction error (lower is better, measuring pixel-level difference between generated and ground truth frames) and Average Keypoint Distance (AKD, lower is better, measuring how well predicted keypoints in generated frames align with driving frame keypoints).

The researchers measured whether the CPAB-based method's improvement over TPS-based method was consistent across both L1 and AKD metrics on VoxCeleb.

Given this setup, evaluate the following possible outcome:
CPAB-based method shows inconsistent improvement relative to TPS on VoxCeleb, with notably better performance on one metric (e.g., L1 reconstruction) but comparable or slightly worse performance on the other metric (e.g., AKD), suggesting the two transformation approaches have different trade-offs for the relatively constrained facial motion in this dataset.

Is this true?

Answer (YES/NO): YES